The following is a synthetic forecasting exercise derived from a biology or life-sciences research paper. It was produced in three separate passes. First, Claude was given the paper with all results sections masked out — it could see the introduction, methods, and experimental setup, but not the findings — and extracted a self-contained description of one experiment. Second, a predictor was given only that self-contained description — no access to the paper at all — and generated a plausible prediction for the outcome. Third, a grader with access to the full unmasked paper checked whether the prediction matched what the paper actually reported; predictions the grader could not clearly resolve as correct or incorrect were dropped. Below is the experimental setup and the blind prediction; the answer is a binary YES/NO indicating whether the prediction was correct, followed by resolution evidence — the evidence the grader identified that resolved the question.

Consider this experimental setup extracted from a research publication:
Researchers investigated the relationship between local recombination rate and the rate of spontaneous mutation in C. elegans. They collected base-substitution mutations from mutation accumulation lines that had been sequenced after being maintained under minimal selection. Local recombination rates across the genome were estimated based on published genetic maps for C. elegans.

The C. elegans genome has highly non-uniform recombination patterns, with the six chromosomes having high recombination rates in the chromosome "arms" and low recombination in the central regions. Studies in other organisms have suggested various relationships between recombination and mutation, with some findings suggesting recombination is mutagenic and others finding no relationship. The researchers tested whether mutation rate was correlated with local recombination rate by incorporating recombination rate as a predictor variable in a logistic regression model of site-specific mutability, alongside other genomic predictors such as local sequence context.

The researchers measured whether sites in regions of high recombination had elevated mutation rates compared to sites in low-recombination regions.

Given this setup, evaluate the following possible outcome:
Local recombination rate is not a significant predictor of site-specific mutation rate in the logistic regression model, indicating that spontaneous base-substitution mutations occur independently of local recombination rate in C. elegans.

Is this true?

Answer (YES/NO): NO